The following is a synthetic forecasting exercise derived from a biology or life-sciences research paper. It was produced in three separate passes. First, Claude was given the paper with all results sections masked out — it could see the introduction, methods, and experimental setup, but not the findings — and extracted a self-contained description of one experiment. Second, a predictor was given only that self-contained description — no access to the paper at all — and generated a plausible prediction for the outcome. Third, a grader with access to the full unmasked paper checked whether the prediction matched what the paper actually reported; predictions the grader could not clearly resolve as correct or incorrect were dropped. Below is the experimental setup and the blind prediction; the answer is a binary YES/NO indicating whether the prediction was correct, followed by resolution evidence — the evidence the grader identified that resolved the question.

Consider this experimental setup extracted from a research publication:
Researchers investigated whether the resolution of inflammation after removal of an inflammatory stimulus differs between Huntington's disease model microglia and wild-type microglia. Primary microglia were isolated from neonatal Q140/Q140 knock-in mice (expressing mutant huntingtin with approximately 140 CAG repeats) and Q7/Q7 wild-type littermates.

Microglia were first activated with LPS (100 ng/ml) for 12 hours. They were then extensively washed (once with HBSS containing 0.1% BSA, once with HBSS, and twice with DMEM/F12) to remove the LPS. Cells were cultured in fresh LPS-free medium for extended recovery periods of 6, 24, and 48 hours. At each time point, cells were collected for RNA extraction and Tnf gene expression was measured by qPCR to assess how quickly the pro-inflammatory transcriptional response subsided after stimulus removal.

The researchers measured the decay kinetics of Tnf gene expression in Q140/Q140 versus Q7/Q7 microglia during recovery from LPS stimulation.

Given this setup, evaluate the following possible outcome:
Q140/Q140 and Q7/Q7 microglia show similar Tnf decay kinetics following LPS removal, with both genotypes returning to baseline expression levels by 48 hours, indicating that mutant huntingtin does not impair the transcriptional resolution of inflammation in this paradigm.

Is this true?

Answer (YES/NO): YES